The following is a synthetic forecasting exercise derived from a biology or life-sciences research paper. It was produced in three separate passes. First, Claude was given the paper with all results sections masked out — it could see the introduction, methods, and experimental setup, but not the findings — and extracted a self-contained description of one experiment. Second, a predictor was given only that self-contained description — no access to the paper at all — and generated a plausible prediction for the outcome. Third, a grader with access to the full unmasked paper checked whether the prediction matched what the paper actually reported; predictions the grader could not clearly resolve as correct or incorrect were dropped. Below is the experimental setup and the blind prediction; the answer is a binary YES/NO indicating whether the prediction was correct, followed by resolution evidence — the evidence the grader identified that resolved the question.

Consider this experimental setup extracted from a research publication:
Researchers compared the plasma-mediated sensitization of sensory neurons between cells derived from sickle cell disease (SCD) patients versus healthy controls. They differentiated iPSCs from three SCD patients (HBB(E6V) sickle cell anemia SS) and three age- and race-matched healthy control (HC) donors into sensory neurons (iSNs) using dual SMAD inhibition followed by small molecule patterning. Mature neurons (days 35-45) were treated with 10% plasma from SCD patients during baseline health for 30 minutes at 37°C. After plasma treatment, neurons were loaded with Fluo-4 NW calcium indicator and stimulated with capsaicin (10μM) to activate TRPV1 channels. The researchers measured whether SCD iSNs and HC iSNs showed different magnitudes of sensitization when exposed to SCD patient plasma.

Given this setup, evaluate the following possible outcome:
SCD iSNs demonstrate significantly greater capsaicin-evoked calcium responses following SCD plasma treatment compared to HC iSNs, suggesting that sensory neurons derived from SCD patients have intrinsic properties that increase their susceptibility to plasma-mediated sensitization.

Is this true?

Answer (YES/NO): NO